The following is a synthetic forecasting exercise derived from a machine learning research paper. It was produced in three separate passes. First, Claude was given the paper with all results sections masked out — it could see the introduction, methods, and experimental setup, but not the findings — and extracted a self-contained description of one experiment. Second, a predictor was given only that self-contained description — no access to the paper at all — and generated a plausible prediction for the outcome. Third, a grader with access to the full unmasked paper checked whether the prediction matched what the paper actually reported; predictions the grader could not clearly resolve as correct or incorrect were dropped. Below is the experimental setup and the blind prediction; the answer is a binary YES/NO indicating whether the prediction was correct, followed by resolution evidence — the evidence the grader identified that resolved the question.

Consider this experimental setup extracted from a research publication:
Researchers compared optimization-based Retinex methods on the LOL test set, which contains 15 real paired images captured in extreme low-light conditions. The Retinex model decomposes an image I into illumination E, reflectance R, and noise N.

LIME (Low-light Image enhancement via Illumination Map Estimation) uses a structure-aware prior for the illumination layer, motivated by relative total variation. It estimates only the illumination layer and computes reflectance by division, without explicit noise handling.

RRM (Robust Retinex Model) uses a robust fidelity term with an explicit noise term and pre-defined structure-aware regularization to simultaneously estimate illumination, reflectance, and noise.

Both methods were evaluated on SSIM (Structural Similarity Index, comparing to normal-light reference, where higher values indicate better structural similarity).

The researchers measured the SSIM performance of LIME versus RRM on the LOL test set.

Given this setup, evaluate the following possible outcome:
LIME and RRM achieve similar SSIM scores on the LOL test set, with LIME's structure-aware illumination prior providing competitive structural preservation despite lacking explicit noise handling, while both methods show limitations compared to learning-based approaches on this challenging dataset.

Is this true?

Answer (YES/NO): NO